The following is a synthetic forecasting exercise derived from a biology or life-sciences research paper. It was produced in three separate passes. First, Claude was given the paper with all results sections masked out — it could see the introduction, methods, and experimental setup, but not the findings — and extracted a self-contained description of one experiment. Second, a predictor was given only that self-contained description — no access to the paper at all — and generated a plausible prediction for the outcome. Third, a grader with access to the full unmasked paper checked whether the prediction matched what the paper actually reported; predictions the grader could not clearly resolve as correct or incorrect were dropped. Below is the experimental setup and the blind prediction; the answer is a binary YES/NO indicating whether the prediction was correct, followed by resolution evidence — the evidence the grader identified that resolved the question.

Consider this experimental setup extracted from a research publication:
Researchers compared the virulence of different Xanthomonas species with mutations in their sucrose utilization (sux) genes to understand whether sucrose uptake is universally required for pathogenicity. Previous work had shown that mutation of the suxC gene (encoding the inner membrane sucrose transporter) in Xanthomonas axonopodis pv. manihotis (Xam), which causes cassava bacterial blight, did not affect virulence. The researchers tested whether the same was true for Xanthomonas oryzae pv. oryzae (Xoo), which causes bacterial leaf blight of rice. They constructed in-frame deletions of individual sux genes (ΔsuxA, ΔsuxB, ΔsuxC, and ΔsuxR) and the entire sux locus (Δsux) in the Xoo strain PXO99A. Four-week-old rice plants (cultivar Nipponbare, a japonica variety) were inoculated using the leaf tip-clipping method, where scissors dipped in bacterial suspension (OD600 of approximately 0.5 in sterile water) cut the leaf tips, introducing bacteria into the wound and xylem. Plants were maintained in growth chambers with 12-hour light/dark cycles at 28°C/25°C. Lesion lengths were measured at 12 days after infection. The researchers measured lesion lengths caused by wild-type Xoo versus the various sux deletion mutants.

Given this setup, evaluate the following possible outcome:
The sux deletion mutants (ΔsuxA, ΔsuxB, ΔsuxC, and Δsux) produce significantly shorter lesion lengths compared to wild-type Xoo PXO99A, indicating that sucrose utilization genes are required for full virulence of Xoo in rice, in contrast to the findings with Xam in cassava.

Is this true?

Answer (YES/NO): NO